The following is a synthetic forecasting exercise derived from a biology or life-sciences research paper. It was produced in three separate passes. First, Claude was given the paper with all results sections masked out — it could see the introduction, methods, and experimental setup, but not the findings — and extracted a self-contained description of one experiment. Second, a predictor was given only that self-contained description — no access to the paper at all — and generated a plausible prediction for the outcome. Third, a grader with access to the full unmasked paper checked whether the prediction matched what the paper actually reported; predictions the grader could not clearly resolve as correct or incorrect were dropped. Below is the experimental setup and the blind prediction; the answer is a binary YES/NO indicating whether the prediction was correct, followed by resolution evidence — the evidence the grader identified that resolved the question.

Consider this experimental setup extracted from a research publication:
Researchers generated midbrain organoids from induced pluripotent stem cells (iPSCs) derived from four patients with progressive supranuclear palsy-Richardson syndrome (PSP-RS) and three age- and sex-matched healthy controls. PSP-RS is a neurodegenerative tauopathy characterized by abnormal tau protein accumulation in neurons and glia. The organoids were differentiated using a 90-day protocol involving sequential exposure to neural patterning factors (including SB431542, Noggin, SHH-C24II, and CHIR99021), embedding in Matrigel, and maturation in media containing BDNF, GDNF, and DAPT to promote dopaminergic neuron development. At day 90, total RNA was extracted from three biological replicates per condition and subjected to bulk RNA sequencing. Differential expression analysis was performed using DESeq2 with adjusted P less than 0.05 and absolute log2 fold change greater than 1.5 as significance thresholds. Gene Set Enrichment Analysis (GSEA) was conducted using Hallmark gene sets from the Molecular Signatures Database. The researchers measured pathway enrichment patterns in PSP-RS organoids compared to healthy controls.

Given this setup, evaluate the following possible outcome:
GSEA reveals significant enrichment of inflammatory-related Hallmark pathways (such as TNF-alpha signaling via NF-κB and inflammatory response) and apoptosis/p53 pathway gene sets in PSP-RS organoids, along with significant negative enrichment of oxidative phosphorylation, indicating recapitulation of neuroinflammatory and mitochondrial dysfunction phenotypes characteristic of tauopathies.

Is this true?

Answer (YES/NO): NO